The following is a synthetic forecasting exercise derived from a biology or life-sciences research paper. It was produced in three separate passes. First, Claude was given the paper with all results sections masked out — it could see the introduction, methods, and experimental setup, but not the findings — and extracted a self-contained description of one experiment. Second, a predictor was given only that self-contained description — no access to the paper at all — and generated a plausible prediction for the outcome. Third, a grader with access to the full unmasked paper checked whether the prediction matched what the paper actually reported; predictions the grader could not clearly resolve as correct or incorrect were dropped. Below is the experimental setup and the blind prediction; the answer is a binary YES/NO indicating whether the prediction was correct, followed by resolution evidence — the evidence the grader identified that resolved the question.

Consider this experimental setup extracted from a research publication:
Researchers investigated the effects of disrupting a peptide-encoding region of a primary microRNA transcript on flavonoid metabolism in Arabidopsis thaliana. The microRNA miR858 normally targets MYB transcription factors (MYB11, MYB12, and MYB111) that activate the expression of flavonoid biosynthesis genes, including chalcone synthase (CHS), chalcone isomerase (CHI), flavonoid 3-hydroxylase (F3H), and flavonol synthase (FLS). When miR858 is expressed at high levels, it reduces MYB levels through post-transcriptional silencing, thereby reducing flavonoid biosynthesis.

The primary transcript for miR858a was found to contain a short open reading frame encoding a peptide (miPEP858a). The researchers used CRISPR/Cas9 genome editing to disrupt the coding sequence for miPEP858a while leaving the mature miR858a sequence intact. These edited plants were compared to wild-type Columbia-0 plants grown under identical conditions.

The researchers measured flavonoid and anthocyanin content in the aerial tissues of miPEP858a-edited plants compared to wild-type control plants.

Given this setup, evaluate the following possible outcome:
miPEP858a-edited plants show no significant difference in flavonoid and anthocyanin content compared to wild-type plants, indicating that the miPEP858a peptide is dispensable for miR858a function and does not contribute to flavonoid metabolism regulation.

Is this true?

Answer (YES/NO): NO